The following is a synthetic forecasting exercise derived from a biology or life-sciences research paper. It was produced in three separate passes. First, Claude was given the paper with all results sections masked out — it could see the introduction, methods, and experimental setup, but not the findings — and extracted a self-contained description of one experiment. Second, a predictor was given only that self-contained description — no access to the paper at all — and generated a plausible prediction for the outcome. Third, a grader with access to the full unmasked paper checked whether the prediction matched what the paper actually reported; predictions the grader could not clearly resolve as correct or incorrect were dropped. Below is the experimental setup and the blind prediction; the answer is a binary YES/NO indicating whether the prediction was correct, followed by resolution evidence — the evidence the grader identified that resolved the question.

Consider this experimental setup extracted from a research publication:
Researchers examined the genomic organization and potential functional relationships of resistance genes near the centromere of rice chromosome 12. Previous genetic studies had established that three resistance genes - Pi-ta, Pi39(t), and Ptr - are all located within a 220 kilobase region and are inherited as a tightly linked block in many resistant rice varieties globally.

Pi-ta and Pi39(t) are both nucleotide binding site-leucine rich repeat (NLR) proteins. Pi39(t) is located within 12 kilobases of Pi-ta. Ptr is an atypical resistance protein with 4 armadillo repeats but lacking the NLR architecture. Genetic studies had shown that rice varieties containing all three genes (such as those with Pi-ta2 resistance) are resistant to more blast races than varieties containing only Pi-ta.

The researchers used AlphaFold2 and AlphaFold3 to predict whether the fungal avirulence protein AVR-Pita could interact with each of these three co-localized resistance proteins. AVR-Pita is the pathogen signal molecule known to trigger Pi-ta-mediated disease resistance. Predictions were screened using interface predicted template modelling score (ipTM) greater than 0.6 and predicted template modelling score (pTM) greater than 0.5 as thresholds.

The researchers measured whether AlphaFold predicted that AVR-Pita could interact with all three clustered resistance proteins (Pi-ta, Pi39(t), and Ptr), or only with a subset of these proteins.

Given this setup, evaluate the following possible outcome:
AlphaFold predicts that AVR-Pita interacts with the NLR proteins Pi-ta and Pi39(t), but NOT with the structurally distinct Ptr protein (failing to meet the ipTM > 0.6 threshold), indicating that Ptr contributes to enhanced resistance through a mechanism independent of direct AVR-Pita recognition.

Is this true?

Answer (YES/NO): NO